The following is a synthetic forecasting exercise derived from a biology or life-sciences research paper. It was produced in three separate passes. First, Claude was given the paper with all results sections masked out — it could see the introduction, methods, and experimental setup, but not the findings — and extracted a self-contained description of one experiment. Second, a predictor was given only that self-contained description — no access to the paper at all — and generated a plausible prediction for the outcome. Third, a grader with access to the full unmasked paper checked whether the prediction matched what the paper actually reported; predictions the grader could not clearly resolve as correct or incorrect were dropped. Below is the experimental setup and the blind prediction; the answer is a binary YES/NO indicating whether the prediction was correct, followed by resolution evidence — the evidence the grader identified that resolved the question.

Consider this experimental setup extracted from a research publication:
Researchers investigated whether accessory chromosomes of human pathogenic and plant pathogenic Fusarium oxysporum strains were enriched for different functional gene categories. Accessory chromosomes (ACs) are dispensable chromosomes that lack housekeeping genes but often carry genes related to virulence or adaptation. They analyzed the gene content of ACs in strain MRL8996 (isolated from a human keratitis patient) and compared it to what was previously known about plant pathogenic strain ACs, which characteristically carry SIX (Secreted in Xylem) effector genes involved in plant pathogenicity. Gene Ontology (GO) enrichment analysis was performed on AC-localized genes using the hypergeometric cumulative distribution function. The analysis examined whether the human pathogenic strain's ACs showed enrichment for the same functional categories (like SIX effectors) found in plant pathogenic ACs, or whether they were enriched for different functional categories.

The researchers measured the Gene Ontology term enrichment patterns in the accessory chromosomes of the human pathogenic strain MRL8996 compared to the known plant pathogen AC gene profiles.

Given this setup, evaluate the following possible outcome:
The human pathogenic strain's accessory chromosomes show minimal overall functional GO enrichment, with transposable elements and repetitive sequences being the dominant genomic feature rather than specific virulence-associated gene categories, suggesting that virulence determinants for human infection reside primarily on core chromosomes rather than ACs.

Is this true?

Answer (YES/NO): NO